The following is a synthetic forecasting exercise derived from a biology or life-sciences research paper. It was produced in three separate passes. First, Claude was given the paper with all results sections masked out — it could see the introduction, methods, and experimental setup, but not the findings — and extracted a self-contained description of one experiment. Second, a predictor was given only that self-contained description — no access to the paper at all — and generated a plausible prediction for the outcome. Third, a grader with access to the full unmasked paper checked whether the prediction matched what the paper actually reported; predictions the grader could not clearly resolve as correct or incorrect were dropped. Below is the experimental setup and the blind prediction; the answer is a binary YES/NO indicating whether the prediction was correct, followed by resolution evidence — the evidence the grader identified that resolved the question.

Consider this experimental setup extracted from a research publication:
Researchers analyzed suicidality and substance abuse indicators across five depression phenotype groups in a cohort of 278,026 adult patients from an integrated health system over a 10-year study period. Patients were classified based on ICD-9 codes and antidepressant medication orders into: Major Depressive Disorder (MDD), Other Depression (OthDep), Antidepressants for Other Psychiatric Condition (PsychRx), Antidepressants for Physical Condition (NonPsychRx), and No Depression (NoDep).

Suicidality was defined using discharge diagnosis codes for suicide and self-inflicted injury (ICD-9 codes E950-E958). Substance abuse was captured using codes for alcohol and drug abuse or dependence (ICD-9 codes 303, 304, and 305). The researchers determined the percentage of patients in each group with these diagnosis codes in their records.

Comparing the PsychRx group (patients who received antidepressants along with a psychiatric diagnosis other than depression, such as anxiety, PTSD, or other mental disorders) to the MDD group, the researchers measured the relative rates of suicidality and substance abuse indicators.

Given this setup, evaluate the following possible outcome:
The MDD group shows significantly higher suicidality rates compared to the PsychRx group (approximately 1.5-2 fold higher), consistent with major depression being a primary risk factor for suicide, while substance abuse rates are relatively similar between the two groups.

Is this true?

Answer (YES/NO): NO